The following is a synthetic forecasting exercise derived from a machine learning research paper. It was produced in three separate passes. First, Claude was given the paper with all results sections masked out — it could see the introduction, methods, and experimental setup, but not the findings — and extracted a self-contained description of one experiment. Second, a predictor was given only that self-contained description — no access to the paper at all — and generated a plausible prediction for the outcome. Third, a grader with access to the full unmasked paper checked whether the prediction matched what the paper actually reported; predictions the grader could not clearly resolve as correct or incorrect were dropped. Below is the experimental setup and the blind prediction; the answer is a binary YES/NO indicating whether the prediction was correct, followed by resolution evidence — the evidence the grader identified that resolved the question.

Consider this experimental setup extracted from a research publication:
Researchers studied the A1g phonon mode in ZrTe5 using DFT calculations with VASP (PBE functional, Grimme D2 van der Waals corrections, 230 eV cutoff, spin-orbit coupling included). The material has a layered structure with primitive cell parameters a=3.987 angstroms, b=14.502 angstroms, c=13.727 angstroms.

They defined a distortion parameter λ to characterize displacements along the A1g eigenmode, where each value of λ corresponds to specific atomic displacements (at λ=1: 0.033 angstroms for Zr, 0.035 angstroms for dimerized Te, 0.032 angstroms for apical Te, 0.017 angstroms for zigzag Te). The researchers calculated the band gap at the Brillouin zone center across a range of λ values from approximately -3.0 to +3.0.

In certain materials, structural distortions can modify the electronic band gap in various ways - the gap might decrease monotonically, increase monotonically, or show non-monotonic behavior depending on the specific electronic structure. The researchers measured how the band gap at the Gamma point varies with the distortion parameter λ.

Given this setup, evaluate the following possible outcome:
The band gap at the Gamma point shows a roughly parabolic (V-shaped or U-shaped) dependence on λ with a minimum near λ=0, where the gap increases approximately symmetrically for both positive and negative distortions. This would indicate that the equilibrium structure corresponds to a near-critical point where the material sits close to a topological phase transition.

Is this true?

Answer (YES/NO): NO